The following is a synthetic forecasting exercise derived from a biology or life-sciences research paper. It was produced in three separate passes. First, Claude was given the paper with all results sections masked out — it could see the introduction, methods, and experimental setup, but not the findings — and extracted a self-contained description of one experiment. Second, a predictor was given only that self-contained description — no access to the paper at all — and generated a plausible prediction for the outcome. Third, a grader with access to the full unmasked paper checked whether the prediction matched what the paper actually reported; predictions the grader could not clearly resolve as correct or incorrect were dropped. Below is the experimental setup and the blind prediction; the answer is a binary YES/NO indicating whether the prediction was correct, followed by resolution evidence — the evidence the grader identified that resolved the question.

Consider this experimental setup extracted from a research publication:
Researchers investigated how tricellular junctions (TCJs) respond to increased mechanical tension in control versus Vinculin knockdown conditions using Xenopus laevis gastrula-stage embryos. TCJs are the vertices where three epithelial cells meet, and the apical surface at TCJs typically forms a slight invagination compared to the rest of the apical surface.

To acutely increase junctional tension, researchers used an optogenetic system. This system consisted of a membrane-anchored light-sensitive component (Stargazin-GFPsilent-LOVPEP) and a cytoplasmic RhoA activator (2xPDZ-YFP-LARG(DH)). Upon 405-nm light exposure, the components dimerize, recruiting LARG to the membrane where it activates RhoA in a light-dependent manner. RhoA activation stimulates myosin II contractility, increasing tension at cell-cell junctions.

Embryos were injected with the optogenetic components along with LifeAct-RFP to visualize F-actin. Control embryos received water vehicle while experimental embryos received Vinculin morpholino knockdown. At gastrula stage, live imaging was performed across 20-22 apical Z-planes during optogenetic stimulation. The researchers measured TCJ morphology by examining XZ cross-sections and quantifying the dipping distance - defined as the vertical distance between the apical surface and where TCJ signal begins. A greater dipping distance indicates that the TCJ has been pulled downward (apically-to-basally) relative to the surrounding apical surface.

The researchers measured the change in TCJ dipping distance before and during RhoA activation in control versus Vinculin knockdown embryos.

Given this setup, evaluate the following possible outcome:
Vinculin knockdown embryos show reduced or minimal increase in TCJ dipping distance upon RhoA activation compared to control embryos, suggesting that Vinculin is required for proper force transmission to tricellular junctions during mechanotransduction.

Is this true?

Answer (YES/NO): NO